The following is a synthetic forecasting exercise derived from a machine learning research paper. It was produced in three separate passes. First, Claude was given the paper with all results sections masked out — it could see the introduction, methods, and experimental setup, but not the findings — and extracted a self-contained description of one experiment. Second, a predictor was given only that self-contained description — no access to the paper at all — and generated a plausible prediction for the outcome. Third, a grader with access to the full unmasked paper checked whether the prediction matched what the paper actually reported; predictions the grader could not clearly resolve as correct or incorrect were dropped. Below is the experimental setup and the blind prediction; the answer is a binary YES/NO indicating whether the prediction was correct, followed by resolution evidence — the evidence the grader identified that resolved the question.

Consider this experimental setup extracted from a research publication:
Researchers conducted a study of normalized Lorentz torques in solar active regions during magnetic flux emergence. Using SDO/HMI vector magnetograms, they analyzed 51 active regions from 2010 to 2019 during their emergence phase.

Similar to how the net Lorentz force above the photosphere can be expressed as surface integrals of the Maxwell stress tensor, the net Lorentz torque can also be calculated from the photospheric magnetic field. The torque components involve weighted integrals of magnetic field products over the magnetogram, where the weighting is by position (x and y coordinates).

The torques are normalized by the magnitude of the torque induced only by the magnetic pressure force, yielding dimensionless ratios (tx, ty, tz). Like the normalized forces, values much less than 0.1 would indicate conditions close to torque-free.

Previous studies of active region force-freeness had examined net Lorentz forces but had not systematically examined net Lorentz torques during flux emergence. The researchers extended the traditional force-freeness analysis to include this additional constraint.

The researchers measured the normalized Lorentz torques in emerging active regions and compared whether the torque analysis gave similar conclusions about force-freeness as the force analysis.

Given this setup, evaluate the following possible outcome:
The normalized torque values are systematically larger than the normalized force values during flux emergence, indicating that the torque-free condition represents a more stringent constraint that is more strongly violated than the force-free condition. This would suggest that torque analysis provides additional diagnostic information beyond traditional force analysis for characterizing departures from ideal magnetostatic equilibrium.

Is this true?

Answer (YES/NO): NO